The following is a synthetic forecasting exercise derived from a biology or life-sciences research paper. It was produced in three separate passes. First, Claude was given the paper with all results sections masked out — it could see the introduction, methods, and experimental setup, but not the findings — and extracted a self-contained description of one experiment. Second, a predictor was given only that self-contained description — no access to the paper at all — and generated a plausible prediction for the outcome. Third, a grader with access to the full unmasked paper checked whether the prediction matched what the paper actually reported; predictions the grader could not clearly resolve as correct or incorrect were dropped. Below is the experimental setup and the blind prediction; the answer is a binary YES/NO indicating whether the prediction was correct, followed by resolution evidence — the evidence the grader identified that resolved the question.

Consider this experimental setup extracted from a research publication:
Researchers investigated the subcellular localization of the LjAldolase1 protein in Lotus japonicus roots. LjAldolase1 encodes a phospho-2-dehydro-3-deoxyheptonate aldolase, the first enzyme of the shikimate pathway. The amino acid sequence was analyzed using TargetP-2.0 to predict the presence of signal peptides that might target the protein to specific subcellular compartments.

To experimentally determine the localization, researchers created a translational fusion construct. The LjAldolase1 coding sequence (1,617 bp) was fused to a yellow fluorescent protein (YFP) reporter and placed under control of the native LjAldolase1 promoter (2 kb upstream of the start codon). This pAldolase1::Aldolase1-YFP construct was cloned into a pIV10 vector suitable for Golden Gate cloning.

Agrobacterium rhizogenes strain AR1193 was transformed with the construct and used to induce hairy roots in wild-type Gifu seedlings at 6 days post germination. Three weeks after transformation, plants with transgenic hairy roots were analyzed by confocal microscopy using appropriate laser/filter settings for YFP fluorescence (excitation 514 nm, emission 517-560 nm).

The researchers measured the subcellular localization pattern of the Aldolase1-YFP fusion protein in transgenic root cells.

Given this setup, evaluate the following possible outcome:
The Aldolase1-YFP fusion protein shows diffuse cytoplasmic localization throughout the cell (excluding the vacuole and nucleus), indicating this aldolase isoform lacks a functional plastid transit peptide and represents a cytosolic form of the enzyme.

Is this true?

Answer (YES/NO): NO